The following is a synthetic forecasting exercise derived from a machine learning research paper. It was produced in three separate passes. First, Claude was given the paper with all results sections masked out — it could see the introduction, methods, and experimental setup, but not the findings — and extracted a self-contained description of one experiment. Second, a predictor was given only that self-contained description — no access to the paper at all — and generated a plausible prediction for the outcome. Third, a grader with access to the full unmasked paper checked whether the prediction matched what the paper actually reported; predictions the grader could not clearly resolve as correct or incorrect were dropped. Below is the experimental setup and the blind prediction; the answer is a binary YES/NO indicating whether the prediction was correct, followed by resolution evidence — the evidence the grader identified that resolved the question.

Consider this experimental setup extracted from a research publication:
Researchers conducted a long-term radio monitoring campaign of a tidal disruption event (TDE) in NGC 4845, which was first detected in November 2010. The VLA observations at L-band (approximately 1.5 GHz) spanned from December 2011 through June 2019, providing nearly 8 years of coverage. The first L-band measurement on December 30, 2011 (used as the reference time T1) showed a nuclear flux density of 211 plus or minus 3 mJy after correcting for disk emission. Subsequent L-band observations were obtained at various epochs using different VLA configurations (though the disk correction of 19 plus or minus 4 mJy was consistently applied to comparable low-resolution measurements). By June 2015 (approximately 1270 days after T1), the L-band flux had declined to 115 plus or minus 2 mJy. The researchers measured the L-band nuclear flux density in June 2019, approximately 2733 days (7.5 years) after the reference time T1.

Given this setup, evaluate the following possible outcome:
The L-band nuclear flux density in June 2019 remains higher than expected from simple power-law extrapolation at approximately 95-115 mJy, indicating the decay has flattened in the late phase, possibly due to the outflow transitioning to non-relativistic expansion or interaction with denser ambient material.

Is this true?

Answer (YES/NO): NO